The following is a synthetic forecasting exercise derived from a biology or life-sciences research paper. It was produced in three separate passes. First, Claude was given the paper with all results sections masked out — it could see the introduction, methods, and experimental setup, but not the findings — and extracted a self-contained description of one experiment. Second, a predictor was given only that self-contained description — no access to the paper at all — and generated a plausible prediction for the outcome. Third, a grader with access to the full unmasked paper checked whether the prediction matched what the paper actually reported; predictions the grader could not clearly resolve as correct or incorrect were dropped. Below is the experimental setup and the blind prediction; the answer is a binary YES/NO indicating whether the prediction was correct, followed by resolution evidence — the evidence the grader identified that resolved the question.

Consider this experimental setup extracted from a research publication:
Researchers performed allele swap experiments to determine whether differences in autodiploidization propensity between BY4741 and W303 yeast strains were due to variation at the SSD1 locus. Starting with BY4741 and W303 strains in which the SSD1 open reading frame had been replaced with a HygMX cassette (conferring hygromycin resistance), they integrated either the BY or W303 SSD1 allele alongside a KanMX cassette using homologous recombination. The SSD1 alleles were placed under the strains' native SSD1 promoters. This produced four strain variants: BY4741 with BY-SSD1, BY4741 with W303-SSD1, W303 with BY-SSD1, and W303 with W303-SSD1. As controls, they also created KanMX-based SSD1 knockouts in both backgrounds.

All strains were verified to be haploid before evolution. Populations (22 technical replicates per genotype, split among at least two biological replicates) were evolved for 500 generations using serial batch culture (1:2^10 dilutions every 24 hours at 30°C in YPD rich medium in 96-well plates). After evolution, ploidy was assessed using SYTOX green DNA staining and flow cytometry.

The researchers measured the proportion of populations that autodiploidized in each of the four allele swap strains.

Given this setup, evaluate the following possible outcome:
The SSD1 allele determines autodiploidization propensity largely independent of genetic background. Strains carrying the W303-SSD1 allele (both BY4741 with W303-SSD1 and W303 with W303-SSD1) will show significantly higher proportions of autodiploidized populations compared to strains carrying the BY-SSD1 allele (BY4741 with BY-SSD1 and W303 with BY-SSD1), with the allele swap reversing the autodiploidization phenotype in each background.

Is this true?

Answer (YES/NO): NO